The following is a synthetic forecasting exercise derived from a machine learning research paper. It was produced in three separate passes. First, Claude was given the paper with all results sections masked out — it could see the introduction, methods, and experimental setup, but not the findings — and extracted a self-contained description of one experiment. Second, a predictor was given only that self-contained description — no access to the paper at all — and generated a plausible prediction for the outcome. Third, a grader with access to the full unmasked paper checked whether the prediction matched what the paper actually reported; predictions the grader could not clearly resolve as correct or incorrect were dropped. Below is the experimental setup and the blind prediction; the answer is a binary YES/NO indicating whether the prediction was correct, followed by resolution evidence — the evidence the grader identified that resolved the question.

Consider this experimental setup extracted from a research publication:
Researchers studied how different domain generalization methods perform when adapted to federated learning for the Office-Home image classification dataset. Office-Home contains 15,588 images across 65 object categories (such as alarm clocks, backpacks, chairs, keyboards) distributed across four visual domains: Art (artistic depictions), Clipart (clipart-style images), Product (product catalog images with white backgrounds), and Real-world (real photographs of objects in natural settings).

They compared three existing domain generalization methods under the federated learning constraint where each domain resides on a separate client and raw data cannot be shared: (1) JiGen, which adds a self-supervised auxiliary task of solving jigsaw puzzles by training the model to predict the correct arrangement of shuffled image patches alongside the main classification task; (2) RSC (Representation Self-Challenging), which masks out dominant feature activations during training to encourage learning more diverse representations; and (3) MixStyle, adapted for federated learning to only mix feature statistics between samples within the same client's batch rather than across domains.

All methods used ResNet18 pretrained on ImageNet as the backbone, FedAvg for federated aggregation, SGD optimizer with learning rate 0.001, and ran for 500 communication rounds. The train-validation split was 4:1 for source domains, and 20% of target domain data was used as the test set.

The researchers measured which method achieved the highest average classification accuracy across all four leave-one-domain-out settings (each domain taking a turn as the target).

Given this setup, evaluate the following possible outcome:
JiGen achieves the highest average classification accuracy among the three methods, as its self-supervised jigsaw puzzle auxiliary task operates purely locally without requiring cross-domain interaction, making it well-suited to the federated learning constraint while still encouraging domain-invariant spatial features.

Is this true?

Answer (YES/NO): NO